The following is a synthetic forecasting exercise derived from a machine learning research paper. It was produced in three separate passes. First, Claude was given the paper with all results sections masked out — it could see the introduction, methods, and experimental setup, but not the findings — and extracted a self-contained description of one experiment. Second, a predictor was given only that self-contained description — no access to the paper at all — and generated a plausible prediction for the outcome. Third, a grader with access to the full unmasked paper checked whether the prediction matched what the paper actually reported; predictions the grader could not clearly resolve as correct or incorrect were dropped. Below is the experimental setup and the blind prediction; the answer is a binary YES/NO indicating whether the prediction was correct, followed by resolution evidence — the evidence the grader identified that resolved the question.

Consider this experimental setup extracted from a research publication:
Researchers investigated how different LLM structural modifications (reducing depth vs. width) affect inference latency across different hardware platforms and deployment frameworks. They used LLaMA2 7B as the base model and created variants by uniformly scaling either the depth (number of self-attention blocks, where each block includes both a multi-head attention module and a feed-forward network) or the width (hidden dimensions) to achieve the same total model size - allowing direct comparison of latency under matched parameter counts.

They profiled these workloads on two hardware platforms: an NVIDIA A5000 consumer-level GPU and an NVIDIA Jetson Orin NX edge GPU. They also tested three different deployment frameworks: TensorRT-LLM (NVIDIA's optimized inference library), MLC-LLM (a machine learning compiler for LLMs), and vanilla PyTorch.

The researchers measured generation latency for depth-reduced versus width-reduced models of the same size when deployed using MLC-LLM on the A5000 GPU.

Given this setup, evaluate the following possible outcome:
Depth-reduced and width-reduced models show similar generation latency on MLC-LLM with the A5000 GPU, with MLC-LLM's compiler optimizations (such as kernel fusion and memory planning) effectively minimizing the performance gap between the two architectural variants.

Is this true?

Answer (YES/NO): NO